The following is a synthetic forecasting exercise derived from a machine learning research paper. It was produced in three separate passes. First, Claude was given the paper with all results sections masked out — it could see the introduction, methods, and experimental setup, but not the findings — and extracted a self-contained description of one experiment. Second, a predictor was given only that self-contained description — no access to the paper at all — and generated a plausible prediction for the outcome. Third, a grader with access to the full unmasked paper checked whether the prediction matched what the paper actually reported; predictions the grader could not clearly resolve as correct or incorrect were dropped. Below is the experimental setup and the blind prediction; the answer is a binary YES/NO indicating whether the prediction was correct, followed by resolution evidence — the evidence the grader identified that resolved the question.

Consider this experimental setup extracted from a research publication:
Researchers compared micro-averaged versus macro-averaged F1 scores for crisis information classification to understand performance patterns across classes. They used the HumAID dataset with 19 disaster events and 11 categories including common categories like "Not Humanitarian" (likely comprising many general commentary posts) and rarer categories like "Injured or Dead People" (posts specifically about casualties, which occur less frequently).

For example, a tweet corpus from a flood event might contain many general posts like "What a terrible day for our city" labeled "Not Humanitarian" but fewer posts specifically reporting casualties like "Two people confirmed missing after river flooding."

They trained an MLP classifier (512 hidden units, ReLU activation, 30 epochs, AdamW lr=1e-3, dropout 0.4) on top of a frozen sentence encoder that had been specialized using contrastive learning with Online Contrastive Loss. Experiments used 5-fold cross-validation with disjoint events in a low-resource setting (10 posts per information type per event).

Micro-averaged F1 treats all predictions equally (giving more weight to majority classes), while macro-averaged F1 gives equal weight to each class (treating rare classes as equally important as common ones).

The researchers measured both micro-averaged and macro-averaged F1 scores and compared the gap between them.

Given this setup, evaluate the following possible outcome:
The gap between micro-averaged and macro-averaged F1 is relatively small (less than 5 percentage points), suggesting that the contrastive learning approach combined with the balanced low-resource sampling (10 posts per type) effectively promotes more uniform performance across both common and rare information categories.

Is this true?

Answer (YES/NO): NO